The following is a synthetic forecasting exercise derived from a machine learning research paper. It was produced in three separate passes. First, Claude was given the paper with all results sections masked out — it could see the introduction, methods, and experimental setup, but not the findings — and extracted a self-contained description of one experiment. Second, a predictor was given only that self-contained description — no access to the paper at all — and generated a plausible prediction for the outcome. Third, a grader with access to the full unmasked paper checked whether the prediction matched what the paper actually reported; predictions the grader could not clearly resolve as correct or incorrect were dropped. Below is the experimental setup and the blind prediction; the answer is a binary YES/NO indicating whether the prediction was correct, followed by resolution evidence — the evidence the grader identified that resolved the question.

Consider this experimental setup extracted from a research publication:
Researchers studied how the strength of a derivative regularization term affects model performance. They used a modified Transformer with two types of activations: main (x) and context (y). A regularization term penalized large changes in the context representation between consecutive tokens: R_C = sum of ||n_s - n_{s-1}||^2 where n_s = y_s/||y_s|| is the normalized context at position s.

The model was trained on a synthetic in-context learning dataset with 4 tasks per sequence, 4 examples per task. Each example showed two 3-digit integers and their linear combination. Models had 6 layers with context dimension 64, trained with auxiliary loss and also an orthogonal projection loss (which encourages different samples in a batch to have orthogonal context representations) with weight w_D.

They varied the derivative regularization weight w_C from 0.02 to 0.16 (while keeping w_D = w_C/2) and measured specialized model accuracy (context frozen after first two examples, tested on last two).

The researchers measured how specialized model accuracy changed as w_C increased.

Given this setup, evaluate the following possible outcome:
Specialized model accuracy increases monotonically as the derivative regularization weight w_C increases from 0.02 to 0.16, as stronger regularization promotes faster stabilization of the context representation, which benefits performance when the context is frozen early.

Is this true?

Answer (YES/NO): NO